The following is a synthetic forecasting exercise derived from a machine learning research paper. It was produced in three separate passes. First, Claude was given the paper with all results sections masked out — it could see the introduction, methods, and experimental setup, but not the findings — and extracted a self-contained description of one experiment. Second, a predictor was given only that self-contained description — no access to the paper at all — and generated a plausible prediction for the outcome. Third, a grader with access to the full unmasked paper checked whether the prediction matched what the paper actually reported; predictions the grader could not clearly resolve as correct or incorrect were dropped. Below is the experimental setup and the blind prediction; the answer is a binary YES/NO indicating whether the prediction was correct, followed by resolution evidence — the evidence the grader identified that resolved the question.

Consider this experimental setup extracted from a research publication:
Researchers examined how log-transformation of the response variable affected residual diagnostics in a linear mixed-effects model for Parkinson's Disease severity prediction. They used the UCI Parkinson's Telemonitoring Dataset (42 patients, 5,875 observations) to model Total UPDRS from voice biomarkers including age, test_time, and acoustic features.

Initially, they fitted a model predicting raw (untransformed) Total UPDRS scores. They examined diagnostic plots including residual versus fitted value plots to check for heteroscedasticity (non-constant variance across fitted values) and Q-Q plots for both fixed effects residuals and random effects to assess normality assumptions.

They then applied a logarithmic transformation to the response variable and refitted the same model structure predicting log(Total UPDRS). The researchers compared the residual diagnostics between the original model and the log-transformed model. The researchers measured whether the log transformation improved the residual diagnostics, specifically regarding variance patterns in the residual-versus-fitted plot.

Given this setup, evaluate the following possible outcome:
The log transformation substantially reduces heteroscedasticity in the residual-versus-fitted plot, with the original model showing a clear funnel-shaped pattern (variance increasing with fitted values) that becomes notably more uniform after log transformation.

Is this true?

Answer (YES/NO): YES